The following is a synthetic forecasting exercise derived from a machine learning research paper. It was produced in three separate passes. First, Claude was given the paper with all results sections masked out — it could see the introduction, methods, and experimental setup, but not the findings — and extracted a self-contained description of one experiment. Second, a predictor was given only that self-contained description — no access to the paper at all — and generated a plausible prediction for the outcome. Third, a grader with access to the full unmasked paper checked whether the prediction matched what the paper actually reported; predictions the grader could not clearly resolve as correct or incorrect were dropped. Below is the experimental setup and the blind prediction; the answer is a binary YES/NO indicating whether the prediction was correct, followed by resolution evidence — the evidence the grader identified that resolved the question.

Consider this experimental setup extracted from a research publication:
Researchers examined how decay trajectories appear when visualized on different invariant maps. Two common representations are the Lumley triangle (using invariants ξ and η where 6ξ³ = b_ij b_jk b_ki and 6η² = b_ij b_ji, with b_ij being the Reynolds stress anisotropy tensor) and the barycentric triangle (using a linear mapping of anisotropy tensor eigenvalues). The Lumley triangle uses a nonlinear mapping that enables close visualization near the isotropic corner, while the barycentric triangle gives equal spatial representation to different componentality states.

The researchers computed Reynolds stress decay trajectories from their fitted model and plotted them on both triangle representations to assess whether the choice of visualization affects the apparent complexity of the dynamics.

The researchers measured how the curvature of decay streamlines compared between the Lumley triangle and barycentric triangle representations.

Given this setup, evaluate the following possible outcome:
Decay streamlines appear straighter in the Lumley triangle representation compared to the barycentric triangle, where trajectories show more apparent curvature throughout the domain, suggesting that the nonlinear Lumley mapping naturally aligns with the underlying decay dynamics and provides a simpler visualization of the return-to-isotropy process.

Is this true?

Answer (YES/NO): NO